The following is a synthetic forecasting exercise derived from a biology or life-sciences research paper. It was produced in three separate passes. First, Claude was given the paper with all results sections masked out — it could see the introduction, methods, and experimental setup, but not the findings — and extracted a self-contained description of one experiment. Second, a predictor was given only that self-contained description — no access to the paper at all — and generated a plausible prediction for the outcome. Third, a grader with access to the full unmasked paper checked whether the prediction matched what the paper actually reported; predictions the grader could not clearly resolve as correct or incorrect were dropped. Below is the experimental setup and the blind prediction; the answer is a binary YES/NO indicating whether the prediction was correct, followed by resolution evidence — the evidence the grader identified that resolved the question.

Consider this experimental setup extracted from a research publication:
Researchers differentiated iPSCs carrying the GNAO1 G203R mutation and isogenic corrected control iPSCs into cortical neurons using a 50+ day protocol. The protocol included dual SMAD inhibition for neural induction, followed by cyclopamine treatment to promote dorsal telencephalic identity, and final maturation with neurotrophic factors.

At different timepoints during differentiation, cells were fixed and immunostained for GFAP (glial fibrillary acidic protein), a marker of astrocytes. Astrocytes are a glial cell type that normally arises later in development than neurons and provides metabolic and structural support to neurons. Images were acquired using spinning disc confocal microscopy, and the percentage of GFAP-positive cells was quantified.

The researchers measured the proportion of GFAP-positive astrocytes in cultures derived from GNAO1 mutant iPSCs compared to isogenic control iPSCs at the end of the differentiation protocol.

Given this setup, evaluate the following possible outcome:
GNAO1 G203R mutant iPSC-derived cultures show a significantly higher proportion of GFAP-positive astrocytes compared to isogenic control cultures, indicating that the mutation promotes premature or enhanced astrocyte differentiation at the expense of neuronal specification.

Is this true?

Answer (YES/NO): NO